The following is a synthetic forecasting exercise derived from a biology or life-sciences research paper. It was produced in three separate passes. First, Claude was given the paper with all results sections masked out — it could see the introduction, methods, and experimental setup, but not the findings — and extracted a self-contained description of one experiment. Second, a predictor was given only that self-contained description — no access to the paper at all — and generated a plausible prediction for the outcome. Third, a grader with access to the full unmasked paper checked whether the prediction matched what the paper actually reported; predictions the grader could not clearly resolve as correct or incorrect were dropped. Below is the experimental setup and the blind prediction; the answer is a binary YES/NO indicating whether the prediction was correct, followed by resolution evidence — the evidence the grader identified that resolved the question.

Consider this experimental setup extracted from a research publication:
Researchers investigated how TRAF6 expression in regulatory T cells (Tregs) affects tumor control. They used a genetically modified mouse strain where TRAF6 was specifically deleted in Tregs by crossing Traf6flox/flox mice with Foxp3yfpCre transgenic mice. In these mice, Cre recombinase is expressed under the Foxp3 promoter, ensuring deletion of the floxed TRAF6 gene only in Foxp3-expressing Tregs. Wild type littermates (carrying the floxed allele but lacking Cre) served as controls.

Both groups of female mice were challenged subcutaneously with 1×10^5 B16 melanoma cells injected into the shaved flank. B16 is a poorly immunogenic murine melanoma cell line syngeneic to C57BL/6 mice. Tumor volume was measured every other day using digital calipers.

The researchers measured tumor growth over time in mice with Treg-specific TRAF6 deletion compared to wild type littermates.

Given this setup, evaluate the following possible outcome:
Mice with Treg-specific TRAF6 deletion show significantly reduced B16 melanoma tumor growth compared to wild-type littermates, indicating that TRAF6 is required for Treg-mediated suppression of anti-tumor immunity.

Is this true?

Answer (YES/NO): YES